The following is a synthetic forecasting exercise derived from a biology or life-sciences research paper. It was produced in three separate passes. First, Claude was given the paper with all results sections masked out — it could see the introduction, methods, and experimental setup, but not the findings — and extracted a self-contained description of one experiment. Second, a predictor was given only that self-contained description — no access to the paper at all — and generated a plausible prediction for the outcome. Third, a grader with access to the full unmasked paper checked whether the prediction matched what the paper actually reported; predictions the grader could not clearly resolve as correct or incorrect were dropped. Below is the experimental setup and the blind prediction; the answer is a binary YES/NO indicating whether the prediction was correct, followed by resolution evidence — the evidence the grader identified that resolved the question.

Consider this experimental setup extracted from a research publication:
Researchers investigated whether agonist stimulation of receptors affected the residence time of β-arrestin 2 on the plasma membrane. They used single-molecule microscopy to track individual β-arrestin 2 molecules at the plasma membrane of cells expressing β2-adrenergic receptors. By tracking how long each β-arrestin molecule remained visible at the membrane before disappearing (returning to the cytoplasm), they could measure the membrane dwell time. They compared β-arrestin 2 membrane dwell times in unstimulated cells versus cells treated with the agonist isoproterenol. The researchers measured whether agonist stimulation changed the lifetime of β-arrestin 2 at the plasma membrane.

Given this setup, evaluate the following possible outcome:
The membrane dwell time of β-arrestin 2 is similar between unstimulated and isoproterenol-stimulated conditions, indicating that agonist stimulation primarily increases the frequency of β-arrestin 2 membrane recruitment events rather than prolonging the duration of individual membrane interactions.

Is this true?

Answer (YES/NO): NO